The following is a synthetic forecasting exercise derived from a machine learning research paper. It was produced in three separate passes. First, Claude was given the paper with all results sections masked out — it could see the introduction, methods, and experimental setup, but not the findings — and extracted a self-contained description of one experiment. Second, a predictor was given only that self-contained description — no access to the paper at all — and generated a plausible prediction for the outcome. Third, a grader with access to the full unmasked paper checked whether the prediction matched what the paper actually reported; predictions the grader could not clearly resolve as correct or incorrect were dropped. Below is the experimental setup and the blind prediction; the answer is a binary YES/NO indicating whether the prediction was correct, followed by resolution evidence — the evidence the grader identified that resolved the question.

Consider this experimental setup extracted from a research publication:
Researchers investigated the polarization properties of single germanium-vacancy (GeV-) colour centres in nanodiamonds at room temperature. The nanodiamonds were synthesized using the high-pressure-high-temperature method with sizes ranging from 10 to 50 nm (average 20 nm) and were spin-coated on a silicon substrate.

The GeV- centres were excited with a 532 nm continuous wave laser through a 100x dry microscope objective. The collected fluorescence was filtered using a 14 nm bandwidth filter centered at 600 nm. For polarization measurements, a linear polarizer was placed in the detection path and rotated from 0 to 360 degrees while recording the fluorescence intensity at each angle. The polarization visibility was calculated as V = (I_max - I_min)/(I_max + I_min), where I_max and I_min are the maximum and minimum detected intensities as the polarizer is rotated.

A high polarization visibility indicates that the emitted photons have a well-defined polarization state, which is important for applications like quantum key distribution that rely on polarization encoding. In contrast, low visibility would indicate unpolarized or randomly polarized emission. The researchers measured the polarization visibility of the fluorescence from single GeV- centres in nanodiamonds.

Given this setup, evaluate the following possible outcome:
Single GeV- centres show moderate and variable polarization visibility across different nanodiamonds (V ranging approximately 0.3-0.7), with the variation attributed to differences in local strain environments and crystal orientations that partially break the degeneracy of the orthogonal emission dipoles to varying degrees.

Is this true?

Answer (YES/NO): NO